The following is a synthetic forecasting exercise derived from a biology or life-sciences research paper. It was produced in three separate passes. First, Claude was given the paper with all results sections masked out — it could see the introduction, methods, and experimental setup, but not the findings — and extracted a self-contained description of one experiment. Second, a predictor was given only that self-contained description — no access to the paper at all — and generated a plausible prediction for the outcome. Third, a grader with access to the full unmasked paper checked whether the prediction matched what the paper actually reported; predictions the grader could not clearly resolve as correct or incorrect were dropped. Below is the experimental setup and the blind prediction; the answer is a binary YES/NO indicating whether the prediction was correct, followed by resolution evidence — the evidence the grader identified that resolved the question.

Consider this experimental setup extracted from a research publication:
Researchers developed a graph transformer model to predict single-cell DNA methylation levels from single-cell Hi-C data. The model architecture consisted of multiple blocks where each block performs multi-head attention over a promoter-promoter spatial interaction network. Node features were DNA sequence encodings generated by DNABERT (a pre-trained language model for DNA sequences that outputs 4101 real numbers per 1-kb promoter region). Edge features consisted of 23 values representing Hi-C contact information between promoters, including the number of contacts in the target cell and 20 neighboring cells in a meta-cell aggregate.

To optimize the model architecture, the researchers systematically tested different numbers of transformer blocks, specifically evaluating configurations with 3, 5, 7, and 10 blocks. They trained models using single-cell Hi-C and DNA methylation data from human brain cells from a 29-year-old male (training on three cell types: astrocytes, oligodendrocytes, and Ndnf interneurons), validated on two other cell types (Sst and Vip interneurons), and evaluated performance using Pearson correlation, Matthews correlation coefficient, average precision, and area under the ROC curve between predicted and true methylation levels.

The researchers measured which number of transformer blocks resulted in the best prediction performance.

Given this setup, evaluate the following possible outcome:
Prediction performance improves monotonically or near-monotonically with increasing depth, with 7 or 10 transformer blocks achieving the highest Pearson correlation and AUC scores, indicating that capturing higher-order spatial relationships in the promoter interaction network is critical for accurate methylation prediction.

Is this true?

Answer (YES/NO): NO